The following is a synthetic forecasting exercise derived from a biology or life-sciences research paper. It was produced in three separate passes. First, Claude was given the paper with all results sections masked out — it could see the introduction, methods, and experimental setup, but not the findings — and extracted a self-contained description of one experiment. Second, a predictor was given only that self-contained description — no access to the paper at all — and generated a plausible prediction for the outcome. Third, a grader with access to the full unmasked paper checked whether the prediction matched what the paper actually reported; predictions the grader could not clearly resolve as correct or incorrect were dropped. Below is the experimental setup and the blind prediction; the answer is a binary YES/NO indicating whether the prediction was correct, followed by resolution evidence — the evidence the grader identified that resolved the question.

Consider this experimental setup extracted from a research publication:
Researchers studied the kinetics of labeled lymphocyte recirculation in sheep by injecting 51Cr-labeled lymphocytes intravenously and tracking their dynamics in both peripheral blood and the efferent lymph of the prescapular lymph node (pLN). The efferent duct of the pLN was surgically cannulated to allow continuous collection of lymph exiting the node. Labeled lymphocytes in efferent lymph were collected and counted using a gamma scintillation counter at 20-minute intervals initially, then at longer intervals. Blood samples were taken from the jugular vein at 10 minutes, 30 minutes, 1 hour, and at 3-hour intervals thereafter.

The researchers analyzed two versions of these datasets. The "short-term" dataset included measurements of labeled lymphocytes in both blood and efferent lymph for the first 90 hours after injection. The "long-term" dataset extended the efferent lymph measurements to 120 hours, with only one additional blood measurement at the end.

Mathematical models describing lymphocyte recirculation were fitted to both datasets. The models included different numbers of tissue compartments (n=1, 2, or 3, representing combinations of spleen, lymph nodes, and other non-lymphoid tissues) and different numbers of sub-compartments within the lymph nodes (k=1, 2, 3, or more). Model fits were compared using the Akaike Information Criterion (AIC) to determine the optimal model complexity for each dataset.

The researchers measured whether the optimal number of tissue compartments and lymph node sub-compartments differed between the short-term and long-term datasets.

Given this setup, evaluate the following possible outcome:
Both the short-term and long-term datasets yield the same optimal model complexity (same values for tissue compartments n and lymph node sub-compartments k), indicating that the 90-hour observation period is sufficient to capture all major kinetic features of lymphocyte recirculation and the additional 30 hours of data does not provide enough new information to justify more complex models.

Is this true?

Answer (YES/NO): YES